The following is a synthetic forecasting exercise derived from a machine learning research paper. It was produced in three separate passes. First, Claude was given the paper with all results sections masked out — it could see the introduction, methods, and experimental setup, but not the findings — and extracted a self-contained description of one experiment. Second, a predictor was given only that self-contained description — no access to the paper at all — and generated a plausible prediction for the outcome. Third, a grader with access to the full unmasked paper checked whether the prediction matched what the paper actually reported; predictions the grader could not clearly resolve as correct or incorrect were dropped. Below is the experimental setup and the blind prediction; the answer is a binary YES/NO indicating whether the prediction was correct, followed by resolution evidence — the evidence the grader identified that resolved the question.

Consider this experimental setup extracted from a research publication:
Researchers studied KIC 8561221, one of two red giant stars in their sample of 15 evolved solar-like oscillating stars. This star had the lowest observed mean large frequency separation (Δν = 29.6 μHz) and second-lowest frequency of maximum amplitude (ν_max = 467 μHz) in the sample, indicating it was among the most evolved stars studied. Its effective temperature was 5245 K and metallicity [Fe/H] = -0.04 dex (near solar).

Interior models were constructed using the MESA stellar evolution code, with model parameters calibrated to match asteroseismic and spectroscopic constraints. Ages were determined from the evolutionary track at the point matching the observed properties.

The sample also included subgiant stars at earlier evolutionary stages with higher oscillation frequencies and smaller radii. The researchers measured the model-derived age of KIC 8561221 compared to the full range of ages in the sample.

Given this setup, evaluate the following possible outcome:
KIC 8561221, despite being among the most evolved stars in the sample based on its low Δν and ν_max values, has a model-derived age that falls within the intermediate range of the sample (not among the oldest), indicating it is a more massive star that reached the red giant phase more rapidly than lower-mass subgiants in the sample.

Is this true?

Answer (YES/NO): NO